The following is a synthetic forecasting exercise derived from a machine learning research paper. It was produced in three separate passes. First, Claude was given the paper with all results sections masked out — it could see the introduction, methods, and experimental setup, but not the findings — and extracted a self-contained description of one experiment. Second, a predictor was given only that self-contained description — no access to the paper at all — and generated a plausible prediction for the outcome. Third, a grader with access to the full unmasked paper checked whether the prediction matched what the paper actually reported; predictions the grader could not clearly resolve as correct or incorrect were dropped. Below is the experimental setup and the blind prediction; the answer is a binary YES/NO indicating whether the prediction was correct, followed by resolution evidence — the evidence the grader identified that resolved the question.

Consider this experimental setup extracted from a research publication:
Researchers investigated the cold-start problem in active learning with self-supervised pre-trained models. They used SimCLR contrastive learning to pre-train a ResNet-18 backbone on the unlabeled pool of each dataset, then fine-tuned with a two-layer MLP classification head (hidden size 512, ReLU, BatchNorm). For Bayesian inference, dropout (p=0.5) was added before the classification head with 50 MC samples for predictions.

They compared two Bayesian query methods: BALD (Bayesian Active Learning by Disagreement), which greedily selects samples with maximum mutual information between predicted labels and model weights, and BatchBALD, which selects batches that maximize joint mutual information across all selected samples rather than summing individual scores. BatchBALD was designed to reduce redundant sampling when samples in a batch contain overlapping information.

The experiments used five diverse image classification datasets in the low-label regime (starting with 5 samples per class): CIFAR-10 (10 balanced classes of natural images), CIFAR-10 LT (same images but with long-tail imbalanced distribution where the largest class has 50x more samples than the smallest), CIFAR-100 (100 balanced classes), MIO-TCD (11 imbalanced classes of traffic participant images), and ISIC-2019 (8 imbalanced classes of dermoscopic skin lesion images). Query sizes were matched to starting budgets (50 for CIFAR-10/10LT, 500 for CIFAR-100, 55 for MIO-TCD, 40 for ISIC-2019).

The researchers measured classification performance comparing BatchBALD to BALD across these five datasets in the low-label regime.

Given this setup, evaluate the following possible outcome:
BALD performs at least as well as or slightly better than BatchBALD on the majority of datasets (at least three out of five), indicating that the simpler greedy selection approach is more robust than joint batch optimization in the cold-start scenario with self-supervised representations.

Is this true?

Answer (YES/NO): NO